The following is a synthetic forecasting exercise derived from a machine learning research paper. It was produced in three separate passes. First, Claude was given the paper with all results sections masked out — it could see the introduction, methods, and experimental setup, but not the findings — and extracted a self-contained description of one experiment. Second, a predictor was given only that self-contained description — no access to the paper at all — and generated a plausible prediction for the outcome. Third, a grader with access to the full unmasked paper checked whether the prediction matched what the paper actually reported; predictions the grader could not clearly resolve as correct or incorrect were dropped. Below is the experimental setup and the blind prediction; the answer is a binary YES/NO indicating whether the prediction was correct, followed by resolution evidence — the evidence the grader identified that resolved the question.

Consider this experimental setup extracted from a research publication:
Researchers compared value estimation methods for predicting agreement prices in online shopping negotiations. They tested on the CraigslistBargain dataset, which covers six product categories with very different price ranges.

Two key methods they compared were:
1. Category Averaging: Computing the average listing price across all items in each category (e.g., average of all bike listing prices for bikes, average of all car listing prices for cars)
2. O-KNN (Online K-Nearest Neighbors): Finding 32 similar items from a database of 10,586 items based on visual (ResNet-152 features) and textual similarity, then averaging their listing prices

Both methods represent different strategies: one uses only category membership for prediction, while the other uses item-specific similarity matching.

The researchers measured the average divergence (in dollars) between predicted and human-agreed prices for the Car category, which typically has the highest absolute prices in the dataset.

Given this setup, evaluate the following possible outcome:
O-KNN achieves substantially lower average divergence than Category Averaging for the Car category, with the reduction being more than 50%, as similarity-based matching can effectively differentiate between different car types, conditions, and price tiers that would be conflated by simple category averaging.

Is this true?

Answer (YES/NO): YES